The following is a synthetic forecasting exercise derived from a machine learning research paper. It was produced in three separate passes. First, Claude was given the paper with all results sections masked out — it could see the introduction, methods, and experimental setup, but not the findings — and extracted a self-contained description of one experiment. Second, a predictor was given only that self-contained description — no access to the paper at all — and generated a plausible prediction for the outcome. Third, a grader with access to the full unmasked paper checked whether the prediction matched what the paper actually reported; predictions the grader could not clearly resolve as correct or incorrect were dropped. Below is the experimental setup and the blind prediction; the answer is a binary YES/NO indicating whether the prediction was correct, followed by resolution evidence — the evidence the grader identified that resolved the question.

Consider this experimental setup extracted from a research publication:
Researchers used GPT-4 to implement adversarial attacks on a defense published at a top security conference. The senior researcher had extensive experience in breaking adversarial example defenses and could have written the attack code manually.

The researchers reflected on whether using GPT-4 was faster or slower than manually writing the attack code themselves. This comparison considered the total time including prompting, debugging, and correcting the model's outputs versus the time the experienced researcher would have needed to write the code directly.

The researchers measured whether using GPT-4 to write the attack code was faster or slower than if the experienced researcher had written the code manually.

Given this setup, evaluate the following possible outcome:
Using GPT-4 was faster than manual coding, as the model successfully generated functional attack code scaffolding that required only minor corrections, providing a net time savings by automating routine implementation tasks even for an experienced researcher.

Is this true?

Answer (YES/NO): NO